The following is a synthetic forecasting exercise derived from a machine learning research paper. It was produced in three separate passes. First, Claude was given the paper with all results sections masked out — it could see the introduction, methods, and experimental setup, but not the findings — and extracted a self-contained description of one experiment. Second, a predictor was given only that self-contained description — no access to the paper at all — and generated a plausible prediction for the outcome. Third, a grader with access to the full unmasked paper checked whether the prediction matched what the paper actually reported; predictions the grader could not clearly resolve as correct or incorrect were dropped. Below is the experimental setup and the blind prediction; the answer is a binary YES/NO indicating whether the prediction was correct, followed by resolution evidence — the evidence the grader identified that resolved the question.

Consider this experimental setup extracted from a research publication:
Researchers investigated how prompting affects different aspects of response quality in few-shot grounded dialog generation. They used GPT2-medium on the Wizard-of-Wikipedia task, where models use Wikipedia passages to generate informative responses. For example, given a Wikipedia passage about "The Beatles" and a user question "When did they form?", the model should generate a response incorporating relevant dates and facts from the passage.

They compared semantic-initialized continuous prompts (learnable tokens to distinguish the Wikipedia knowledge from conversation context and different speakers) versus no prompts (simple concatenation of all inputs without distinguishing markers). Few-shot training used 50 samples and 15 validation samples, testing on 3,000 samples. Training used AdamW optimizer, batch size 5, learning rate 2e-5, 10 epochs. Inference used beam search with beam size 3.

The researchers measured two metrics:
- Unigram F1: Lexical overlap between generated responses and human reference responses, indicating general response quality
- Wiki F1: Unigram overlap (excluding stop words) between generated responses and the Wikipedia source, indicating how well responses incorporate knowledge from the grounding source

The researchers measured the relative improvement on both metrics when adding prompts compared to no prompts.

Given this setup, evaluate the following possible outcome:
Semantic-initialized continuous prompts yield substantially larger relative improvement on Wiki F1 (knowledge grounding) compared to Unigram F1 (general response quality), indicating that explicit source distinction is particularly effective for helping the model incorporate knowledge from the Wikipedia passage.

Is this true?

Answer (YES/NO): YES